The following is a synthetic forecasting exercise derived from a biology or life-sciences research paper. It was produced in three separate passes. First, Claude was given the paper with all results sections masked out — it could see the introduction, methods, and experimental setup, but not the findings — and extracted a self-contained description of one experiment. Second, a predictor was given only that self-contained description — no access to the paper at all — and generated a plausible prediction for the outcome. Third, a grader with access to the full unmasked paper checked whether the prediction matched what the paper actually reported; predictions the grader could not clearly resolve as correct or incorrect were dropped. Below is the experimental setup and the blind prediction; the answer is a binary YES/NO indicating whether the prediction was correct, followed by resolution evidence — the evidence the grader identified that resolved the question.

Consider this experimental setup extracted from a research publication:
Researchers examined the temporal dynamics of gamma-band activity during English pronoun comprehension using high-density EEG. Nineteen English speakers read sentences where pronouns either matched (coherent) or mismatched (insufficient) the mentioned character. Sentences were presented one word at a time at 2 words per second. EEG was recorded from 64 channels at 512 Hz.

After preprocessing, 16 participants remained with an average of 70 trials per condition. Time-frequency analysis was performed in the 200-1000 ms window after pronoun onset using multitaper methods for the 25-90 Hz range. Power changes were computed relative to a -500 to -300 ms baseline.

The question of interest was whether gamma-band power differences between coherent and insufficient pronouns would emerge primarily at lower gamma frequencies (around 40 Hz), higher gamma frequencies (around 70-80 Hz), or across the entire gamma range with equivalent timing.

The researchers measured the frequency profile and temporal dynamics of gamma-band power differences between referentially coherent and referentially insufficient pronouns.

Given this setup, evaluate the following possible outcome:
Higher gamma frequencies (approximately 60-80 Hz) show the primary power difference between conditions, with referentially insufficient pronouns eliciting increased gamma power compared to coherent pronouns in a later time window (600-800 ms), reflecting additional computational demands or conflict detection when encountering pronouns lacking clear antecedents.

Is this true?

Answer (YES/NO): NO